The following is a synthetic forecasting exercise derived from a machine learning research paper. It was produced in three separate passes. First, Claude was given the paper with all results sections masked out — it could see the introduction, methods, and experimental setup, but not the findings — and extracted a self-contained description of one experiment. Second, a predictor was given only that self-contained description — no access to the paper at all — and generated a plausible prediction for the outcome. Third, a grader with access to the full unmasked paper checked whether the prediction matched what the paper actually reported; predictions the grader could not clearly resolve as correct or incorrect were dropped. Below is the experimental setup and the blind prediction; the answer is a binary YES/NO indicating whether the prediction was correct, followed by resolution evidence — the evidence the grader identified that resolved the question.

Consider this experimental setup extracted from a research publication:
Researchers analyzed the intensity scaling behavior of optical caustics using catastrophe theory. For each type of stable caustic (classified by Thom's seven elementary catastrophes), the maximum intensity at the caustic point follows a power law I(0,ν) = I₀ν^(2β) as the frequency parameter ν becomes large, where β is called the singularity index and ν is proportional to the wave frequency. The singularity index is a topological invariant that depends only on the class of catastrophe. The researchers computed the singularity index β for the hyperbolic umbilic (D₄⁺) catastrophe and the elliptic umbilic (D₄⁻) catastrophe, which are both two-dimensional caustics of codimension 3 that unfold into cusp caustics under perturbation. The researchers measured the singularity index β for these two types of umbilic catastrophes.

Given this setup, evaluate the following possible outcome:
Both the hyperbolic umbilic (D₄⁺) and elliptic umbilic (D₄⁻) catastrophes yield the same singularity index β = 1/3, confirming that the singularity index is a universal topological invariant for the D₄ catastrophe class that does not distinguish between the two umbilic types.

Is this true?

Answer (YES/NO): YES